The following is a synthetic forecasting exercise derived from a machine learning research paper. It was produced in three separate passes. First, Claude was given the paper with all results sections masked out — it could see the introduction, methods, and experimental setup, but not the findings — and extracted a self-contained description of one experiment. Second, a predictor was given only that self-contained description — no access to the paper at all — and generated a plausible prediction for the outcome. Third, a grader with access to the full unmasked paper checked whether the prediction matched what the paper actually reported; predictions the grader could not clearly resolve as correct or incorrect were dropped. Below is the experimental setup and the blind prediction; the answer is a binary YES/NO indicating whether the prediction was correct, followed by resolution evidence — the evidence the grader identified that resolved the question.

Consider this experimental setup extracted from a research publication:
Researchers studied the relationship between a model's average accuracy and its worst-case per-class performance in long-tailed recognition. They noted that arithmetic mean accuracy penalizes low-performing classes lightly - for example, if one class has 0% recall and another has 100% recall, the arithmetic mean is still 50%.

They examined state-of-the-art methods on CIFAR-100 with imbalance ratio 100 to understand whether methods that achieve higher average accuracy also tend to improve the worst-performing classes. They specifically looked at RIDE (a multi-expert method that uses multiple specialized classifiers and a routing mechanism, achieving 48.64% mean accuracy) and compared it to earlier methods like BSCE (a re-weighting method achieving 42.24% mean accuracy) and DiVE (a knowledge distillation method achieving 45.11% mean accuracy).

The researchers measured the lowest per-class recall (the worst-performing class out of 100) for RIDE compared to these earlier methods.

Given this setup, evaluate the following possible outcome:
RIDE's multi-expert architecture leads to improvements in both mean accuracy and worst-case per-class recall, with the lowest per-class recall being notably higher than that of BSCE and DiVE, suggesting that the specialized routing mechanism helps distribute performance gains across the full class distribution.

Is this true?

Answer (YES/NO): NO